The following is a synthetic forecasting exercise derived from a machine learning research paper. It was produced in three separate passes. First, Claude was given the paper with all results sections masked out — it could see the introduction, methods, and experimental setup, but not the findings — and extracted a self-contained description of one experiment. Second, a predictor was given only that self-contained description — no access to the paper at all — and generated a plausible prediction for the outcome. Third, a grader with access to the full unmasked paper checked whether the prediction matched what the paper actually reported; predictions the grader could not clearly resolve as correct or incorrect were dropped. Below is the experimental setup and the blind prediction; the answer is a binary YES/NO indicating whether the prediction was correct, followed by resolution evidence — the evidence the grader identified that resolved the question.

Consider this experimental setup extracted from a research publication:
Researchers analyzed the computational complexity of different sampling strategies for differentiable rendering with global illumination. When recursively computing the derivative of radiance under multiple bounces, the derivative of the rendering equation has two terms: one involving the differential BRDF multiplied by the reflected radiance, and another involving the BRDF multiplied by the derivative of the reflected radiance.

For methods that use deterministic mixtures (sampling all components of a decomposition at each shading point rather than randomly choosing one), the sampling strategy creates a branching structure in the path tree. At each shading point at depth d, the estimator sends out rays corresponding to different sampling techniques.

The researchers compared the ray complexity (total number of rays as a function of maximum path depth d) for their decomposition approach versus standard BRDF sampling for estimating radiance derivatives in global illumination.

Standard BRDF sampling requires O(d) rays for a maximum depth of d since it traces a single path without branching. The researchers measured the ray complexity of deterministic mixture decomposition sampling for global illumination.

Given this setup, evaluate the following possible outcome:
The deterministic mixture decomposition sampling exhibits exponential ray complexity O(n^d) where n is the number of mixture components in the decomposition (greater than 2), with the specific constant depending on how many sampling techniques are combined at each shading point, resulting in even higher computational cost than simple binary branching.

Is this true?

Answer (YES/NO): NO